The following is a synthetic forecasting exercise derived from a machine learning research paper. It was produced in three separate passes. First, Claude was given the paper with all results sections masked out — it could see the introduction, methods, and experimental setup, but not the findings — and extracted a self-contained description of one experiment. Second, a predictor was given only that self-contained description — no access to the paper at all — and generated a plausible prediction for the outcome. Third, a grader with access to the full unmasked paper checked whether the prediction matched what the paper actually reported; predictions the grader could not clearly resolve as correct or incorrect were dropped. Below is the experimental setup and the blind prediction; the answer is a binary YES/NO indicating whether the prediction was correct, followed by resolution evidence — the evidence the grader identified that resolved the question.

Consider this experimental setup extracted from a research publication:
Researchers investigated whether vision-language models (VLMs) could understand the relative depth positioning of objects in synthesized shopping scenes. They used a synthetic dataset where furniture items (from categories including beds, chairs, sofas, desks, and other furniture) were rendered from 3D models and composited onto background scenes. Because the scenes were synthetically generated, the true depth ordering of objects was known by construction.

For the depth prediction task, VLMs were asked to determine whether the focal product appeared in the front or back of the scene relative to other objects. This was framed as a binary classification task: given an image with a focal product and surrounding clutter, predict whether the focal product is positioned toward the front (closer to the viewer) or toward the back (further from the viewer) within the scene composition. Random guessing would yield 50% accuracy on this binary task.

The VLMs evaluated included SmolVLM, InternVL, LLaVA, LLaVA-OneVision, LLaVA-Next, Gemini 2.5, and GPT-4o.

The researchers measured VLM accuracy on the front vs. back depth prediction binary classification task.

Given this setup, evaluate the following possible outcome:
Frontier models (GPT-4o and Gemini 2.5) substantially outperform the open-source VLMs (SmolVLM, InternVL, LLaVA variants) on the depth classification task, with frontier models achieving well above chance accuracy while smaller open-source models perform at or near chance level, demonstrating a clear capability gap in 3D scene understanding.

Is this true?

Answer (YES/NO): NO